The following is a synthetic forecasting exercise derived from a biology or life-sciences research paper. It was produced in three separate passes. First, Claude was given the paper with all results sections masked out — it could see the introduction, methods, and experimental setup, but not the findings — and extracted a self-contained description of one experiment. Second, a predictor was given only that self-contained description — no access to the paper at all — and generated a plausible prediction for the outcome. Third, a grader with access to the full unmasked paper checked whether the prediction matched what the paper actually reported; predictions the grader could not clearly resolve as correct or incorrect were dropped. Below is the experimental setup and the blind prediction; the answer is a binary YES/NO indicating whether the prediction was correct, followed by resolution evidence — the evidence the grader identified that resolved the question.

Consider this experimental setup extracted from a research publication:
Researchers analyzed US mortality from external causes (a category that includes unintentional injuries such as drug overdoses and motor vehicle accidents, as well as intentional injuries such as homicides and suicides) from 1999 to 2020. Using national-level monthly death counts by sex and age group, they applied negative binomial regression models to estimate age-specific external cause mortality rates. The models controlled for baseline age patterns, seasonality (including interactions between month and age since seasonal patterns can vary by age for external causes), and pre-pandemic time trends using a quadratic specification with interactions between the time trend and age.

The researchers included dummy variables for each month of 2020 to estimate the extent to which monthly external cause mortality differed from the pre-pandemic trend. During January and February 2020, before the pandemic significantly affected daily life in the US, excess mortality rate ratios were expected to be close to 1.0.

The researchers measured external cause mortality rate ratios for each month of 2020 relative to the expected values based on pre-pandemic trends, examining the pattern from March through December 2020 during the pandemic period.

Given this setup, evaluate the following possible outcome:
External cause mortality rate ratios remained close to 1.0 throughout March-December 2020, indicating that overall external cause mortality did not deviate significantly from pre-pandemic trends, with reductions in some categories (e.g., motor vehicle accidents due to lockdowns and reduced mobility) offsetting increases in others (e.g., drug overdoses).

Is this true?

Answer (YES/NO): NO